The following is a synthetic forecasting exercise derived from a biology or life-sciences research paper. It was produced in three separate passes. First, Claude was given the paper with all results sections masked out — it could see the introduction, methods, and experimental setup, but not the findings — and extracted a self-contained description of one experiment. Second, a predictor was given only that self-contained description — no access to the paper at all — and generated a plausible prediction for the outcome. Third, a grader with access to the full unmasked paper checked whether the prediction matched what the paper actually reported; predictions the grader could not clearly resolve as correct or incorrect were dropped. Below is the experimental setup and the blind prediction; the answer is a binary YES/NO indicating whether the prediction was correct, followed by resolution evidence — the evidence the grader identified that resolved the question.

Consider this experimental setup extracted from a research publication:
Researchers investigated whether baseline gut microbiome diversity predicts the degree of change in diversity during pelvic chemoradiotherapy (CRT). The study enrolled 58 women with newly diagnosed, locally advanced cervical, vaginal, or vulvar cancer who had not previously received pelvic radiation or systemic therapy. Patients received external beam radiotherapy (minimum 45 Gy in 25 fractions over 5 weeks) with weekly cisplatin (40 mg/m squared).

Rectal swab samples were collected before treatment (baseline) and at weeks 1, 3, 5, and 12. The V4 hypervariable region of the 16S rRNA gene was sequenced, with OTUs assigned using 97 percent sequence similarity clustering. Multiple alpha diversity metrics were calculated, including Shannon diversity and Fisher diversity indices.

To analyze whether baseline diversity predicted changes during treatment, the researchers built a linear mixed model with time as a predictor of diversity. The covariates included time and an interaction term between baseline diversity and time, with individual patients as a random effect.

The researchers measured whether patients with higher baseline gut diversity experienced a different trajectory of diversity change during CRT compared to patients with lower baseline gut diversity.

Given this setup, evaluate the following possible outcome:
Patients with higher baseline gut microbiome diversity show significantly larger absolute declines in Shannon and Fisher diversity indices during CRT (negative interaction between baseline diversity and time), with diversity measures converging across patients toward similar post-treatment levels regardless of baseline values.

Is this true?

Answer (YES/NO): NO